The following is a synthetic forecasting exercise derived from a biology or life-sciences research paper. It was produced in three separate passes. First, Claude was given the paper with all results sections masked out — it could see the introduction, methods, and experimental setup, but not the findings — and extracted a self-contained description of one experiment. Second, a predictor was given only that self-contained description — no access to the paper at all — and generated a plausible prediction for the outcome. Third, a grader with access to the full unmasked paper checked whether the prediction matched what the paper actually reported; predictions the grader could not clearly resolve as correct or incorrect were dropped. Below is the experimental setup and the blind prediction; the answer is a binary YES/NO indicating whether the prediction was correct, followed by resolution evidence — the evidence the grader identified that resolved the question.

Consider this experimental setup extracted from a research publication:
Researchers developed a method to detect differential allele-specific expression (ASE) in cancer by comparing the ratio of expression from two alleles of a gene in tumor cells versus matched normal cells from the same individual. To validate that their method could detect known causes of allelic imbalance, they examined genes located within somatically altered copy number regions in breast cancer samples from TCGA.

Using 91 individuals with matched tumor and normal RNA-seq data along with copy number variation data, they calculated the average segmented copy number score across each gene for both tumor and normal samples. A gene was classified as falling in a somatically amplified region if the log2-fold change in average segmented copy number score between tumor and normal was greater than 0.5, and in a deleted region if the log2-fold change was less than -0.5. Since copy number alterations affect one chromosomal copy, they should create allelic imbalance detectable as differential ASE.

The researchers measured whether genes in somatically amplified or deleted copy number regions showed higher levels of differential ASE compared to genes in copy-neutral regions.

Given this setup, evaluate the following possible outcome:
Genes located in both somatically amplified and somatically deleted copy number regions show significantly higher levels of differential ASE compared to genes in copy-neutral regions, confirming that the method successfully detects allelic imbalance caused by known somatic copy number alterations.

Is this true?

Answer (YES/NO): YES